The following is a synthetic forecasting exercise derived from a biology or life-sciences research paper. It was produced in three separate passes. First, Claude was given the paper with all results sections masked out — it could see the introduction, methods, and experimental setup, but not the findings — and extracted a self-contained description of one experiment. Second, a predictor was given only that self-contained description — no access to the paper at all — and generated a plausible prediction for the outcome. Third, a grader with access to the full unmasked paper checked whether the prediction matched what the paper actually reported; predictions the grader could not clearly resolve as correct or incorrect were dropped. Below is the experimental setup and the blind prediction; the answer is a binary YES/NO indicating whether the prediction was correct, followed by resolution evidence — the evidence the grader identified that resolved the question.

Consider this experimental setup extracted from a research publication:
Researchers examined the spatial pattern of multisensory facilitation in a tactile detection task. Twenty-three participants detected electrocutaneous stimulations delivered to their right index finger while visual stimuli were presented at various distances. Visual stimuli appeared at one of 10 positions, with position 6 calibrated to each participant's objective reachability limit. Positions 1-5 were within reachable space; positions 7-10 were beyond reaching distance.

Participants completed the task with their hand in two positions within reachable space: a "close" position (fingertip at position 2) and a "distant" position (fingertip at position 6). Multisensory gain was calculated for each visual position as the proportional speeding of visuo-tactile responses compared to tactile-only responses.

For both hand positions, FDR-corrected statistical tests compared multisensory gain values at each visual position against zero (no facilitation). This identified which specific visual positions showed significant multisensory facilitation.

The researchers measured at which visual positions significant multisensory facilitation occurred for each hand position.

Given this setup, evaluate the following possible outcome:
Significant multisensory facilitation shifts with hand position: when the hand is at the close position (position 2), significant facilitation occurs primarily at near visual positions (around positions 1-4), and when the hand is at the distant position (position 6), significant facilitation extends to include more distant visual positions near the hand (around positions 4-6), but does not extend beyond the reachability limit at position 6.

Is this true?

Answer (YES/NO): NO